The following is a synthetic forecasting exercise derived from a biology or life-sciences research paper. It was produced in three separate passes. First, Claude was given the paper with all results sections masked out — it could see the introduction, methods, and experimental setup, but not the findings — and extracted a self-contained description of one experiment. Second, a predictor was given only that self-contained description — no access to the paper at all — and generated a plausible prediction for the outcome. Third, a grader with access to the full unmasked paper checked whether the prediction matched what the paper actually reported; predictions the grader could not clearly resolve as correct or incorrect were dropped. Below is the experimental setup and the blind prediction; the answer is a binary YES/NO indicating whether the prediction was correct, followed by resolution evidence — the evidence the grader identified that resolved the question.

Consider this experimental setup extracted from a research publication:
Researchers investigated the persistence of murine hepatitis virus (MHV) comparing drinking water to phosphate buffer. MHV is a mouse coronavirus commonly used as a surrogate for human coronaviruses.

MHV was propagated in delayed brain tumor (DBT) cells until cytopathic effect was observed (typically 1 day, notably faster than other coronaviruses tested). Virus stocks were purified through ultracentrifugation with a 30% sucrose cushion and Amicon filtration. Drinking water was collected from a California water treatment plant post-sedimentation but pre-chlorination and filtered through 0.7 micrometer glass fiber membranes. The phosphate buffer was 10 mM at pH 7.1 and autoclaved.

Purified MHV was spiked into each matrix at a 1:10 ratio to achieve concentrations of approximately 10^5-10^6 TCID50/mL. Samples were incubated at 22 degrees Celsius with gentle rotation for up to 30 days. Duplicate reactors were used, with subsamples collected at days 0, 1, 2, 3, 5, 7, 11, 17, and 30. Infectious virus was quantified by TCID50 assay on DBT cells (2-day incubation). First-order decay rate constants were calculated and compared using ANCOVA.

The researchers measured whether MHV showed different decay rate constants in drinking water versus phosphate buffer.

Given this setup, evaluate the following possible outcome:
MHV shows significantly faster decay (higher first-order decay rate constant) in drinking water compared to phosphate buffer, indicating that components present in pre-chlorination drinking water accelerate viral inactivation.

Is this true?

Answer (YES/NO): YES